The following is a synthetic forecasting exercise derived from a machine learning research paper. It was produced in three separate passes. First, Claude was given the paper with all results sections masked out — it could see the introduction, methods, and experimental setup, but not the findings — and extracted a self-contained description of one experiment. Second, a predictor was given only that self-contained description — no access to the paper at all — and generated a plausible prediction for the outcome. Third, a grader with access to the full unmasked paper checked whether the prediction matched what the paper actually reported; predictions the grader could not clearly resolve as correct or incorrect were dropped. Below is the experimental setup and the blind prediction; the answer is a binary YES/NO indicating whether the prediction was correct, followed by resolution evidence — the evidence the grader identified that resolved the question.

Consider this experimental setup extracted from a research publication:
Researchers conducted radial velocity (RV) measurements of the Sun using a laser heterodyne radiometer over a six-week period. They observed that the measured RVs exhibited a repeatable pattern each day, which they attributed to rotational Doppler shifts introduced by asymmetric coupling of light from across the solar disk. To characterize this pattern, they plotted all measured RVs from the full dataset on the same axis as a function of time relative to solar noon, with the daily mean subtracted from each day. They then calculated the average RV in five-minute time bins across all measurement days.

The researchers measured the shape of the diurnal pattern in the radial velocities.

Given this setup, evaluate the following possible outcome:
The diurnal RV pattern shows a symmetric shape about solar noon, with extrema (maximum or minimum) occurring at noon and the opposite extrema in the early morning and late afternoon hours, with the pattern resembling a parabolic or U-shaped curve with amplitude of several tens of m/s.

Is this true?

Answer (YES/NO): NO